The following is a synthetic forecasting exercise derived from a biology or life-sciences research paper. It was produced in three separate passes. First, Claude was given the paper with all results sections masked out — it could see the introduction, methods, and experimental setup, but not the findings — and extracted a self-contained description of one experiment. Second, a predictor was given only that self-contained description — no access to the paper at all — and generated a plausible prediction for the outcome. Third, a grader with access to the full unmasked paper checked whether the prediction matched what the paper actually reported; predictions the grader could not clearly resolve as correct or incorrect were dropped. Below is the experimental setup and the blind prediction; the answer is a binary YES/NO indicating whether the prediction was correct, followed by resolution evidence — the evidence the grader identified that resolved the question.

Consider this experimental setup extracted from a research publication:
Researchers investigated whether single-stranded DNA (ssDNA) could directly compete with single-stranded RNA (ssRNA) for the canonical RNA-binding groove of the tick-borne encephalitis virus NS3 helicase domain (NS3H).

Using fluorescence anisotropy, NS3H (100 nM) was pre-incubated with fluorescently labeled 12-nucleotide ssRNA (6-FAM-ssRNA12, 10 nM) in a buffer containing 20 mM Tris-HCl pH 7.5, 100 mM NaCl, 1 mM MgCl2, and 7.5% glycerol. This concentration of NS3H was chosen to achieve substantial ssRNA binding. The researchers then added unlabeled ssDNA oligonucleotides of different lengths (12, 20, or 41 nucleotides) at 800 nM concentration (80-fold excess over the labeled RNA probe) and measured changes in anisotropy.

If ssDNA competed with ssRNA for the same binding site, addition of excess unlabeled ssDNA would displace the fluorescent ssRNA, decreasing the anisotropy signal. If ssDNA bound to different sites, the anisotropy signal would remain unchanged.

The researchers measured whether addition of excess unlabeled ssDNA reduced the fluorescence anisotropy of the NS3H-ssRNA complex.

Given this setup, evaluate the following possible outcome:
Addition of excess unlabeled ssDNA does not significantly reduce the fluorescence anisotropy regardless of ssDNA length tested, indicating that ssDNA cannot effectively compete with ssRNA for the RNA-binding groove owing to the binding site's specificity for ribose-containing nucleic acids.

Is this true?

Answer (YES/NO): NO